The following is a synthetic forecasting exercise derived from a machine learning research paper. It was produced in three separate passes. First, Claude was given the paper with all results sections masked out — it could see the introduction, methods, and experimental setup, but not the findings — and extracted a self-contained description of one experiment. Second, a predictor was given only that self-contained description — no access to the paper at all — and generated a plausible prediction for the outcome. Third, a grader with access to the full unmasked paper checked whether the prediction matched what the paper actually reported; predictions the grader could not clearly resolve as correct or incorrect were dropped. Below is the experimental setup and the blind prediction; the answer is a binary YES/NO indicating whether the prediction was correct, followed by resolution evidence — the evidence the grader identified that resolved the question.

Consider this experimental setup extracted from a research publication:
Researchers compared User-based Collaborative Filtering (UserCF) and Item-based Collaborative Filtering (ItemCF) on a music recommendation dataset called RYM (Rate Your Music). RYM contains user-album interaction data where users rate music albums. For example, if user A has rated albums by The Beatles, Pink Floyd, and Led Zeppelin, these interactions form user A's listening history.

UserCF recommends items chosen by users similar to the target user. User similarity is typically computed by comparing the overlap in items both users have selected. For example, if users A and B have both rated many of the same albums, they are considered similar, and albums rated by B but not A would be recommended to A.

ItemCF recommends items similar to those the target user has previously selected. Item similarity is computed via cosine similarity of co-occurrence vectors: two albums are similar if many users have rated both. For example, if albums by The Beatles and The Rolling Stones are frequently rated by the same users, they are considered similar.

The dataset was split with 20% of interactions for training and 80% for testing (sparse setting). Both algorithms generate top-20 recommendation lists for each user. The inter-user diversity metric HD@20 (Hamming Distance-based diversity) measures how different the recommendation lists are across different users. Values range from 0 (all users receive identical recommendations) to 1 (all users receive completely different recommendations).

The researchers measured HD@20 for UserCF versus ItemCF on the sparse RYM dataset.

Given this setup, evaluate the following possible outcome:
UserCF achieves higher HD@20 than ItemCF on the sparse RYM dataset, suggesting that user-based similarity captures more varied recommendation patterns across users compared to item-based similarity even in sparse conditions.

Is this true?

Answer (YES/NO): NO